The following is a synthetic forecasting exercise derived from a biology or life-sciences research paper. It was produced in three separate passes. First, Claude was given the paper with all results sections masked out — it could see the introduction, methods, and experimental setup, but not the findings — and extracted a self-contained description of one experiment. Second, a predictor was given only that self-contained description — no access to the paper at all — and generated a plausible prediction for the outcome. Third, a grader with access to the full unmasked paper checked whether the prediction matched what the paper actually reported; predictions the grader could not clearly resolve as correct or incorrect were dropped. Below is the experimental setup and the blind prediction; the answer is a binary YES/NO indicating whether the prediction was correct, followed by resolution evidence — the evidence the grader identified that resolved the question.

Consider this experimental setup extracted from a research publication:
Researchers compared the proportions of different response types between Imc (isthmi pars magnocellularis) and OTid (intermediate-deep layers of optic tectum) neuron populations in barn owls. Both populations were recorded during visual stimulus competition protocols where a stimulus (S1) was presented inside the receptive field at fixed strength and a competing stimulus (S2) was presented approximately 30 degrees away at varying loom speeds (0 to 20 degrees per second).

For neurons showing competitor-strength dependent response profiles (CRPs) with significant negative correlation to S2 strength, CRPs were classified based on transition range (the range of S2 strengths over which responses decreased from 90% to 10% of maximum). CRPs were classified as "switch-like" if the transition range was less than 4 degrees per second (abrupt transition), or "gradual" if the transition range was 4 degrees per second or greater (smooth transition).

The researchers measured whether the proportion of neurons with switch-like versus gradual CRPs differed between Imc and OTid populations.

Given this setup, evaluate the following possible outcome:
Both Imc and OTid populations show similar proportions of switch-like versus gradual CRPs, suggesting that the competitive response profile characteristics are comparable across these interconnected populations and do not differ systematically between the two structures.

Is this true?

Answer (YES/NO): NO